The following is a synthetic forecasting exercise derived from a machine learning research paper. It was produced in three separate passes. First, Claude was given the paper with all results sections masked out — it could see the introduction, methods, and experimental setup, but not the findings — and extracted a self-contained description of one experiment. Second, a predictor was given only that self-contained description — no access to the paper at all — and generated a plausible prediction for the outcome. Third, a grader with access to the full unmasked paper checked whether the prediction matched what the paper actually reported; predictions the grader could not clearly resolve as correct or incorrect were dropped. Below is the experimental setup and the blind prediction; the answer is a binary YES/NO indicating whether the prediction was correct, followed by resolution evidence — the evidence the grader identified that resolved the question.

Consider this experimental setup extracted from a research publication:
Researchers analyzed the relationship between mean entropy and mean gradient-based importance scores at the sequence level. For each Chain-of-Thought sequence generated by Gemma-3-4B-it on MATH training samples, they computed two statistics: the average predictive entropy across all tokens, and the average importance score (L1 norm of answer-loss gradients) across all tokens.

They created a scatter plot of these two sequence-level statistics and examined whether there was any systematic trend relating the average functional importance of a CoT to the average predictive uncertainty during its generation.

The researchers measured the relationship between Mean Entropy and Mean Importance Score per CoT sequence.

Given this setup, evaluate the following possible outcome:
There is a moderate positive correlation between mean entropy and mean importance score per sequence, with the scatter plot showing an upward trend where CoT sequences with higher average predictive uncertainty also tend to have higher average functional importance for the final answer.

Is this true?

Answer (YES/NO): NO